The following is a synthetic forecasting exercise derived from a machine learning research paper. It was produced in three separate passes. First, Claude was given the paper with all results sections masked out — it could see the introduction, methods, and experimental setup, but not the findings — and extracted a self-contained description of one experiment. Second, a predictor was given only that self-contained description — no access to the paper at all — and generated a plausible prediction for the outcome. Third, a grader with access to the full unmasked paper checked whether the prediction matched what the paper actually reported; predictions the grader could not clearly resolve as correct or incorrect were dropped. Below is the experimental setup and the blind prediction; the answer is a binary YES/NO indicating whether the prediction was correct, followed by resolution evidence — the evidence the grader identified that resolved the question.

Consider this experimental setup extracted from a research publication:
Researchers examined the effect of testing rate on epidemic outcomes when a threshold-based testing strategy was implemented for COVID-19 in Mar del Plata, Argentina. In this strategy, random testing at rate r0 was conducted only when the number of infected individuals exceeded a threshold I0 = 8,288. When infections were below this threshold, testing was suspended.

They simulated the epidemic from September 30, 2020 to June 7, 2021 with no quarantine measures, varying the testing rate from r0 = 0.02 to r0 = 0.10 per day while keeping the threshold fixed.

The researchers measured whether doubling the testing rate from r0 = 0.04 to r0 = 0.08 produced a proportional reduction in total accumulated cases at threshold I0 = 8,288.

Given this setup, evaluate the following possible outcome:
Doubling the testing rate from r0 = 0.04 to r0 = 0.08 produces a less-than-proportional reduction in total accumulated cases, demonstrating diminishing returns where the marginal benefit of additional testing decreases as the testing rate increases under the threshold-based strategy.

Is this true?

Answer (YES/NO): YES